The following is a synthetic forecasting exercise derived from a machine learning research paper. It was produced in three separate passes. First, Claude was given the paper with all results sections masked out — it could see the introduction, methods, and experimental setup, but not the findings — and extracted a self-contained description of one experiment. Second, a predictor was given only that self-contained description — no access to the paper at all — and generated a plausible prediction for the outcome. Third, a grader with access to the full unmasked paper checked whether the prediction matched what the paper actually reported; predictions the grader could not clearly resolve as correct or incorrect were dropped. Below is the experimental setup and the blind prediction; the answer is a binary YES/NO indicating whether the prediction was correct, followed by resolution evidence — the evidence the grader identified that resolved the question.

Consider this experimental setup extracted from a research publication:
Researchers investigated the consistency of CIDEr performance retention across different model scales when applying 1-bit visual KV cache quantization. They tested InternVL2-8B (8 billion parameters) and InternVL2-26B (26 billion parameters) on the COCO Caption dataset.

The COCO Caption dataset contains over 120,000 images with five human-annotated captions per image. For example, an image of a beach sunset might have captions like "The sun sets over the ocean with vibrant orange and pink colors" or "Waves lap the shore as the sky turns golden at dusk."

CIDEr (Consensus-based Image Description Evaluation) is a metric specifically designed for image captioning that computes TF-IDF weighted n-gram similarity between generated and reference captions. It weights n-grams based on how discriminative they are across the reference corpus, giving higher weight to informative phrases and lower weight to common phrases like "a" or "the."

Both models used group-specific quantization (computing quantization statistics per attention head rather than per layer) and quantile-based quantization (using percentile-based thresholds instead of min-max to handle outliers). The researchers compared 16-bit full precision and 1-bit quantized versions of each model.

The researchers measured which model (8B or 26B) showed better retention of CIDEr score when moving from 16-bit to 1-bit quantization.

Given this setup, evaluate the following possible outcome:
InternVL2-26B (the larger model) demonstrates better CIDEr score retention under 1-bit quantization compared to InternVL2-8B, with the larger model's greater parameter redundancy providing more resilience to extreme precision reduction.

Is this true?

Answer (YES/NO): YES